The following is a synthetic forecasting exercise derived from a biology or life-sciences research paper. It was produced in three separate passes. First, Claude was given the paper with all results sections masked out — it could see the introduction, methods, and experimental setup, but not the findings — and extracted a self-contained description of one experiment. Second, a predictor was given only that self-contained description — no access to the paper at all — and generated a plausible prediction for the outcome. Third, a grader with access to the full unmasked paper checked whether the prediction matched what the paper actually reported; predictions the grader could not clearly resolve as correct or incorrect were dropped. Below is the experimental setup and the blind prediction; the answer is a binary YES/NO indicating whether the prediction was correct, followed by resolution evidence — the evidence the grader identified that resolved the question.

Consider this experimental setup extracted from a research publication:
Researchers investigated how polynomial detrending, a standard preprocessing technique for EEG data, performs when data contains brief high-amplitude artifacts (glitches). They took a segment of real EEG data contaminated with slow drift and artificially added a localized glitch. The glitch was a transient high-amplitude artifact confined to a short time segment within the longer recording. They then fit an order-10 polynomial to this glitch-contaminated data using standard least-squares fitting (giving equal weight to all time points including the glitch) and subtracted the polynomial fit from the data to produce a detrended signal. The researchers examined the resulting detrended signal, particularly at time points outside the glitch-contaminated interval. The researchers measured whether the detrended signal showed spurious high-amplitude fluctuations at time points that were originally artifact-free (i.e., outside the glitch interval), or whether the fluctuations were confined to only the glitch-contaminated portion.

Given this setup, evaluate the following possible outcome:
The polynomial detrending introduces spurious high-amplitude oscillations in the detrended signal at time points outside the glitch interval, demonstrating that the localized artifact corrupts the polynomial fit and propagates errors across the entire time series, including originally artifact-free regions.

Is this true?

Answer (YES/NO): YES